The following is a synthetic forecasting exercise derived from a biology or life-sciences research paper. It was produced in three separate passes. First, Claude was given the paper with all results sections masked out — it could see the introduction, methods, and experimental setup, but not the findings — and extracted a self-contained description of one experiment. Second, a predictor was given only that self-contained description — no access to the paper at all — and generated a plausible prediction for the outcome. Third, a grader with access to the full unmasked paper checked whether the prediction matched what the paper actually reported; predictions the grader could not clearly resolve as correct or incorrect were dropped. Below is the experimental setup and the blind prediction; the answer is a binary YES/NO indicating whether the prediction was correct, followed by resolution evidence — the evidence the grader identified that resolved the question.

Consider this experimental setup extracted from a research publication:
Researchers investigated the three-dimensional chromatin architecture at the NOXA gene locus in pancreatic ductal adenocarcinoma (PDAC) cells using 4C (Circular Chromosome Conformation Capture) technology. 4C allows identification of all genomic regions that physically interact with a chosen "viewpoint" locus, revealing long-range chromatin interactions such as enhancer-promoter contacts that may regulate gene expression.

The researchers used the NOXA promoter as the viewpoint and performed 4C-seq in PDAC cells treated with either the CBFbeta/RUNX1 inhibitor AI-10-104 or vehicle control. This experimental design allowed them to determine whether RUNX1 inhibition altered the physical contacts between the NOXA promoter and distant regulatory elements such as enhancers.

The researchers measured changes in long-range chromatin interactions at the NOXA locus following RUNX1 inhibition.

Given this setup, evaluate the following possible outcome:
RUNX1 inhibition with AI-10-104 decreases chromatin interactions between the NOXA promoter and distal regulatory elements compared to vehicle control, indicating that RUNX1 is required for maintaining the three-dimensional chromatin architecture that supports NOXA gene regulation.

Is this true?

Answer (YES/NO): YES